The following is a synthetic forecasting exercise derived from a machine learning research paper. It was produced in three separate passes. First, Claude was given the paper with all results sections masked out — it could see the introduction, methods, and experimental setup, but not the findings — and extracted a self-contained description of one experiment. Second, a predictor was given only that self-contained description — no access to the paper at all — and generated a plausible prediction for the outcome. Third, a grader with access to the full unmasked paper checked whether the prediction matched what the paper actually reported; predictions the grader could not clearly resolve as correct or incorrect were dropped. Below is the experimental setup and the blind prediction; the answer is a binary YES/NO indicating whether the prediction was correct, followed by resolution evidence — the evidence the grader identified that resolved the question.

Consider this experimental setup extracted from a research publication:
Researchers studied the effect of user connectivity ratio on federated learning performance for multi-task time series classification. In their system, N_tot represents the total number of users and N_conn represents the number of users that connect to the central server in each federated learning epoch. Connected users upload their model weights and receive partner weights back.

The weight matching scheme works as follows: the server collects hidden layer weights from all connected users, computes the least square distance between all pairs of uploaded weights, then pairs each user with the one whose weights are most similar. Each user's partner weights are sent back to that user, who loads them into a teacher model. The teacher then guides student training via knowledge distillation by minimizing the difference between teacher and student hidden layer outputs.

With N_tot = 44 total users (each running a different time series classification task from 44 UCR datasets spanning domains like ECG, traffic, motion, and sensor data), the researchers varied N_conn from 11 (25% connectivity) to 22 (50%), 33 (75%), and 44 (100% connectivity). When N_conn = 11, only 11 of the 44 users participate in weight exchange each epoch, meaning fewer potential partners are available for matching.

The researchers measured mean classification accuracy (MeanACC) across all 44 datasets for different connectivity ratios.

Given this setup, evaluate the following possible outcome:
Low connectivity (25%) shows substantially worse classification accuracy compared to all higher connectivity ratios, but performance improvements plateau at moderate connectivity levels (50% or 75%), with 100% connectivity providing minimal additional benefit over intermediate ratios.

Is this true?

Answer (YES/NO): NO